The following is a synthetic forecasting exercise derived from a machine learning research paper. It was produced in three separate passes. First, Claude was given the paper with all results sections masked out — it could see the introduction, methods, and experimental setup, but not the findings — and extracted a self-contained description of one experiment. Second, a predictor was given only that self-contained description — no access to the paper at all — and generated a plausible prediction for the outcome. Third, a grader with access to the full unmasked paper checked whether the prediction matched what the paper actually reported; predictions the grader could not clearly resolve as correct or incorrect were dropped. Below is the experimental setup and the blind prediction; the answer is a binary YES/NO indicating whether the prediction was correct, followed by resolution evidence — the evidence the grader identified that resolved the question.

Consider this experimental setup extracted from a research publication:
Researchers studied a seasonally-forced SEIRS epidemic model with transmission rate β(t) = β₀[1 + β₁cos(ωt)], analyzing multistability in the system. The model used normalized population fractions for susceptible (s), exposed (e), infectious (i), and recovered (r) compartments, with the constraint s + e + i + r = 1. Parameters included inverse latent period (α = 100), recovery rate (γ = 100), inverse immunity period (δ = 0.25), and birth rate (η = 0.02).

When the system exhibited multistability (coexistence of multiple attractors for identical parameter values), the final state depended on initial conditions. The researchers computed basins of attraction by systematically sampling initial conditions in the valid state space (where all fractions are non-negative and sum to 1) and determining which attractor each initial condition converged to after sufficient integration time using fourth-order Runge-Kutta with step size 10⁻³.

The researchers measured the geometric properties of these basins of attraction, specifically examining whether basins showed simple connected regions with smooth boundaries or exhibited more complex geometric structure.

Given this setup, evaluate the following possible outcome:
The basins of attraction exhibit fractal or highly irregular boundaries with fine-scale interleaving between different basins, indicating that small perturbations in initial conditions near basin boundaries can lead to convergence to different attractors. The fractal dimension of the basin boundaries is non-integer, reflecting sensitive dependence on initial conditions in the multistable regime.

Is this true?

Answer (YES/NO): YES